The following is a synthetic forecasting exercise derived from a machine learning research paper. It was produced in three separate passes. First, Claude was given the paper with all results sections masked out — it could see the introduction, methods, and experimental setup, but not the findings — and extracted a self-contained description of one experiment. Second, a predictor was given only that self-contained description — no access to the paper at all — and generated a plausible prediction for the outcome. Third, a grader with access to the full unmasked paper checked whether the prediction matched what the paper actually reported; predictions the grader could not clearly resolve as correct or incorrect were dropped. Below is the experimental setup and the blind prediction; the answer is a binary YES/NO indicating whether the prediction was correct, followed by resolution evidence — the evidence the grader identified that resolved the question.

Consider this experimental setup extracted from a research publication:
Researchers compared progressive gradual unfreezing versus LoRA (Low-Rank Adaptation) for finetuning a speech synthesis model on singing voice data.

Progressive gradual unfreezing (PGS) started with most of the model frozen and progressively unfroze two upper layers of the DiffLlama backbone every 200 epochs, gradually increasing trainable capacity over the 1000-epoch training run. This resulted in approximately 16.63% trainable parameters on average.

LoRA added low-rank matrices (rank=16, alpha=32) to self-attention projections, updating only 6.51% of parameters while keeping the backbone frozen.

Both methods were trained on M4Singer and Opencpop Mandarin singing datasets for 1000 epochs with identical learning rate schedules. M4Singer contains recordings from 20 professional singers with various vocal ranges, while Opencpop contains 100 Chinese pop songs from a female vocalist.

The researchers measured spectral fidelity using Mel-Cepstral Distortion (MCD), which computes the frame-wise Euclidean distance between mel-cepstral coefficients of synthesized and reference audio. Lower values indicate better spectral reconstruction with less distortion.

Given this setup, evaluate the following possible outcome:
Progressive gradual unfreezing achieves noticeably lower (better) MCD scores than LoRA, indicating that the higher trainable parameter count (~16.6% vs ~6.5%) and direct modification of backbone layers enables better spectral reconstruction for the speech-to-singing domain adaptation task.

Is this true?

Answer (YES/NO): NO